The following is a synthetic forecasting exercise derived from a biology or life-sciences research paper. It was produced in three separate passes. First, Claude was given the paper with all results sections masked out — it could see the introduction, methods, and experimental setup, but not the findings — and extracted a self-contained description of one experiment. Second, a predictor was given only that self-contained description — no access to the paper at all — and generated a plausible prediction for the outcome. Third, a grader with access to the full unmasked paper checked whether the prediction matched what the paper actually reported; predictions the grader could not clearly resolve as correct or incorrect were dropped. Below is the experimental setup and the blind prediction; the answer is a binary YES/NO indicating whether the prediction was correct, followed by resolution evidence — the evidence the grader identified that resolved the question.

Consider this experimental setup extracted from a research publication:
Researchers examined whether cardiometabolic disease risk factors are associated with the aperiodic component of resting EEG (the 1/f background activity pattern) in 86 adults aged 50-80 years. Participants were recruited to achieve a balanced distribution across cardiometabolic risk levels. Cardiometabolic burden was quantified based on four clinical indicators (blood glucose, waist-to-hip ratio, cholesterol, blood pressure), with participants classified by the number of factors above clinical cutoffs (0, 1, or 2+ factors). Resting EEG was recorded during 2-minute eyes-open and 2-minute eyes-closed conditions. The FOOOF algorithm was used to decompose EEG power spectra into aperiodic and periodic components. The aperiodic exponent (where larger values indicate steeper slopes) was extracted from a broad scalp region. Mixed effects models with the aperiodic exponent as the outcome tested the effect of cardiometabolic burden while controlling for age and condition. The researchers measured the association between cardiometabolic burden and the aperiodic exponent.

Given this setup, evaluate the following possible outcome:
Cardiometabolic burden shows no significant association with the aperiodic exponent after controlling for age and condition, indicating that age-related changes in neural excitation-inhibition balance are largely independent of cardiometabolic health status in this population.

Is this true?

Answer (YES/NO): YES